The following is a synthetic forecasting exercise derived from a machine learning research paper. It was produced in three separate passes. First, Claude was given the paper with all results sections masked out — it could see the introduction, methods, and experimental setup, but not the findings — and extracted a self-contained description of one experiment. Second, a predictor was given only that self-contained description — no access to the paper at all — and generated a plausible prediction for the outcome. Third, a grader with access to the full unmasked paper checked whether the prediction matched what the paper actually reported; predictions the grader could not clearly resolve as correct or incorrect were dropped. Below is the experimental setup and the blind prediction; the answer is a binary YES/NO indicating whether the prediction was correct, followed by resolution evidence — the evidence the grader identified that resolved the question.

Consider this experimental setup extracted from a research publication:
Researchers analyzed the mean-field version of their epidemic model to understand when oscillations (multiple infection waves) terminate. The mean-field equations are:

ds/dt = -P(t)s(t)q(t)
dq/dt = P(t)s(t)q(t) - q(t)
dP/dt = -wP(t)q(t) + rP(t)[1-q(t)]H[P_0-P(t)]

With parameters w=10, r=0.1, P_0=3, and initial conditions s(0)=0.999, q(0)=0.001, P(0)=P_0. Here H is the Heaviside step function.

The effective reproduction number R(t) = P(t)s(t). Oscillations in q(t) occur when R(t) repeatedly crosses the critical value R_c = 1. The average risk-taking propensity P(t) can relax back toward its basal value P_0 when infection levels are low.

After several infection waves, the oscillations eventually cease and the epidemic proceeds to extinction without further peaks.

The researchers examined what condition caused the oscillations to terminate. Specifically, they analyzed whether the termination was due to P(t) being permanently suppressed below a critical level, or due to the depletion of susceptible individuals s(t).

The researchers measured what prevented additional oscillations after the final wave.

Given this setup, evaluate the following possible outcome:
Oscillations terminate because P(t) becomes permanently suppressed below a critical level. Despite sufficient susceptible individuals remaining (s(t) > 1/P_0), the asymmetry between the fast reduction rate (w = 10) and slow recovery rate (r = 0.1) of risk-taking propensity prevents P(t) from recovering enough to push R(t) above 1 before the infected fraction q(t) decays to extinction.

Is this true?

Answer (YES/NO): NO